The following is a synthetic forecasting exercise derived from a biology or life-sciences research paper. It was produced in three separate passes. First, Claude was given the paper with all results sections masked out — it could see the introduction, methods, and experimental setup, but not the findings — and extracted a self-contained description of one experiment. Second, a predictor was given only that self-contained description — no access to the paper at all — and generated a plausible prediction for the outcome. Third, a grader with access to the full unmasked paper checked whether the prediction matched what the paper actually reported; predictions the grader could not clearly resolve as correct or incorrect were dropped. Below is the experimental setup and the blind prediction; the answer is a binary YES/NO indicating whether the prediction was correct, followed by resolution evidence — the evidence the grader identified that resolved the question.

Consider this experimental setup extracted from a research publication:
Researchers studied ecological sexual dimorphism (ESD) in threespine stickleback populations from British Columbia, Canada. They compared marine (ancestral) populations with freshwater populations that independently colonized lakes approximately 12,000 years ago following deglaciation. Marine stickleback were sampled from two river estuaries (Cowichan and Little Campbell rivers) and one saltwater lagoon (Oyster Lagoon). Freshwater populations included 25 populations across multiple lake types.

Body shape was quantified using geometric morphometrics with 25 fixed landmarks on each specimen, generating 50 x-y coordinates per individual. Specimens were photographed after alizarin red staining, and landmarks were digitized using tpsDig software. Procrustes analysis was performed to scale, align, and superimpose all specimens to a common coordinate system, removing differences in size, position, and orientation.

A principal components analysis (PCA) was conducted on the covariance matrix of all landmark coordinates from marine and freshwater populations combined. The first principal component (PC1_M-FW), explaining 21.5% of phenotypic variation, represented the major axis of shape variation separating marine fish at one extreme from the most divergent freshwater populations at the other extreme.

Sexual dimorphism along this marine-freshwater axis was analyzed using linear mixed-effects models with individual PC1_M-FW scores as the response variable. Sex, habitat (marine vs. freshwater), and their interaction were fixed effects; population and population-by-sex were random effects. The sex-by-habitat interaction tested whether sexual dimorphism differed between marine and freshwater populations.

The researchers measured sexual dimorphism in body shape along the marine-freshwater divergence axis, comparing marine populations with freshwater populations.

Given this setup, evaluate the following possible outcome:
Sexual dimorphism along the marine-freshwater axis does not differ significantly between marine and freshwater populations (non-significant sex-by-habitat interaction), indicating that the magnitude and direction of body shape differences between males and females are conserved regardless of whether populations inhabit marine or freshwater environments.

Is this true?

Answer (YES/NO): NO